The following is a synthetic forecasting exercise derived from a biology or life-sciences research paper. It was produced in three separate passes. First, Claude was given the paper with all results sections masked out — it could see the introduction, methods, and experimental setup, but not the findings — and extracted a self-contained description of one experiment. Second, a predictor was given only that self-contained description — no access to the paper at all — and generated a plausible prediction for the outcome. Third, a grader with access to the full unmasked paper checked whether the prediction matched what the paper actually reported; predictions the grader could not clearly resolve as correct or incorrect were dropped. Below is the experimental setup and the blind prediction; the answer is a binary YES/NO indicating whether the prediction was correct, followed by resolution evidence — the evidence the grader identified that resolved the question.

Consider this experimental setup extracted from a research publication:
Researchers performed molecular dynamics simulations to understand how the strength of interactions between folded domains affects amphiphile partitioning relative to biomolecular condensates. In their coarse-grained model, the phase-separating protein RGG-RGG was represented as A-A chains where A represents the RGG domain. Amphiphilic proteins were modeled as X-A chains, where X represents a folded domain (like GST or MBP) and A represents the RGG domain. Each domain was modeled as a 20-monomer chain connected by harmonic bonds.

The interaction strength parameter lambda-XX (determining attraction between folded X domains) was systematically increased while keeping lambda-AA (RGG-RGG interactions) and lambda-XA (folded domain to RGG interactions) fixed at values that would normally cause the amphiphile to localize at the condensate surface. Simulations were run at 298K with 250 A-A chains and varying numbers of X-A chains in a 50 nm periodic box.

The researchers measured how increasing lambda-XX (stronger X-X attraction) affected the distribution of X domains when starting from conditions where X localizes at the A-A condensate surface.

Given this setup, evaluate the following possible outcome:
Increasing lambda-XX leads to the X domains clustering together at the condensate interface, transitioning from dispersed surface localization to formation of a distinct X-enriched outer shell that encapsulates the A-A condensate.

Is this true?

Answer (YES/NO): YES